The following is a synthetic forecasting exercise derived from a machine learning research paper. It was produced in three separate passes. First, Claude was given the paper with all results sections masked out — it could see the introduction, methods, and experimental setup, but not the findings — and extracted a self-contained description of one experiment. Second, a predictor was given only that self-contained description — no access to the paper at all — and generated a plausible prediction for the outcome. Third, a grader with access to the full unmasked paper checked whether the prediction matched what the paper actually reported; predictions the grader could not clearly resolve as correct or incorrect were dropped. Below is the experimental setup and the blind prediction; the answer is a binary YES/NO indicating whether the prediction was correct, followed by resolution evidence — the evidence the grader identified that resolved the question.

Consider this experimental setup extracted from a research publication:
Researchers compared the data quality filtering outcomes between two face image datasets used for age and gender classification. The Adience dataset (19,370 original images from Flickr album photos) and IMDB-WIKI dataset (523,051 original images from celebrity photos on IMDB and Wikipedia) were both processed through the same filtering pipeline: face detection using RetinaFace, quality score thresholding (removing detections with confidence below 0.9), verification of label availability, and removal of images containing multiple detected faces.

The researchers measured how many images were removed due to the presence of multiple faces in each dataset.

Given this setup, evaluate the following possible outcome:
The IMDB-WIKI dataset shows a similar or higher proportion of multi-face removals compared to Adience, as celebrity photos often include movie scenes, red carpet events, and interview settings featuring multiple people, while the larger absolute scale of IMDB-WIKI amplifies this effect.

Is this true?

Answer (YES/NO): YES